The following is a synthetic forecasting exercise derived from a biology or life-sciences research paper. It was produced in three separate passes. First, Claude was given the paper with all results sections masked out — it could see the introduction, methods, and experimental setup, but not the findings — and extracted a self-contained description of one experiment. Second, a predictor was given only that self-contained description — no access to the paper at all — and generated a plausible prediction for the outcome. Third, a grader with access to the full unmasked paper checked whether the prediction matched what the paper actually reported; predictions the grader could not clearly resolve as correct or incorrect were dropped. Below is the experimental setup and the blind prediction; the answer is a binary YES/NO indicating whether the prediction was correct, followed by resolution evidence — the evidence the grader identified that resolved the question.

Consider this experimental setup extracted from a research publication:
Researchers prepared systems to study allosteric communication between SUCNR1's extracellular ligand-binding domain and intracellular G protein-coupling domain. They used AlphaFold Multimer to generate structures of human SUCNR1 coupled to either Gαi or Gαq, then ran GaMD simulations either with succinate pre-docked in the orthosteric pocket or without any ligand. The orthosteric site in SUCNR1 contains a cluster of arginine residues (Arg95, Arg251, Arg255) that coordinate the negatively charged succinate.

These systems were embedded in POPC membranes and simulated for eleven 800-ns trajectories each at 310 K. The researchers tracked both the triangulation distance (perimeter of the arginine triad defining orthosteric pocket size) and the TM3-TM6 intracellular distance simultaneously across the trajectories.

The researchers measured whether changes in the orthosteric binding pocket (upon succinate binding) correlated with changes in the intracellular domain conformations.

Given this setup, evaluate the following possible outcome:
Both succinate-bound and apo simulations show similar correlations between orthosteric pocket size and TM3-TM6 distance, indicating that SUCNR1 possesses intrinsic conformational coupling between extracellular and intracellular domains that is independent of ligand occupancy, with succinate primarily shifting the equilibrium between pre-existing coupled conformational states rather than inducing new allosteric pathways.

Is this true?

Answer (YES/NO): NO